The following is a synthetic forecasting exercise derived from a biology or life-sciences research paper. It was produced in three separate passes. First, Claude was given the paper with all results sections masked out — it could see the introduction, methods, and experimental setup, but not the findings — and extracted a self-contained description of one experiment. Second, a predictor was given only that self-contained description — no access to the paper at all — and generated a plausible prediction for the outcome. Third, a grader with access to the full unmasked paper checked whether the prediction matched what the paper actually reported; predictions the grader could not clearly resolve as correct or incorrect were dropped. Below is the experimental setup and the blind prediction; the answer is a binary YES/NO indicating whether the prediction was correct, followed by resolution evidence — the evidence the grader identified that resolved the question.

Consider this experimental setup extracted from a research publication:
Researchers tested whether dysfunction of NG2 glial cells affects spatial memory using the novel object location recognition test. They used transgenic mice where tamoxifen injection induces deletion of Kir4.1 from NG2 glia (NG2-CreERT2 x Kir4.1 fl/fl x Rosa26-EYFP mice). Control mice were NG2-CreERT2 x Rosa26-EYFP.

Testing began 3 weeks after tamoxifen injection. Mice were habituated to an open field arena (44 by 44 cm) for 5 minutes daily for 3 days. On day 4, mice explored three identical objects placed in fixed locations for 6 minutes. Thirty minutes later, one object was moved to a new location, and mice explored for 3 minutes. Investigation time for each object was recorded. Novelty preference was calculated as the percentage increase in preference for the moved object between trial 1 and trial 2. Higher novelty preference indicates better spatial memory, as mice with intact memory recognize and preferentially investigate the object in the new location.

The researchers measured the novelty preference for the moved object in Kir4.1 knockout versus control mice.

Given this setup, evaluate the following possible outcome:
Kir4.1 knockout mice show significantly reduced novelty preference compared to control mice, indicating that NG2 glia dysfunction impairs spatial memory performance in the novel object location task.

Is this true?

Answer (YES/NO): NO